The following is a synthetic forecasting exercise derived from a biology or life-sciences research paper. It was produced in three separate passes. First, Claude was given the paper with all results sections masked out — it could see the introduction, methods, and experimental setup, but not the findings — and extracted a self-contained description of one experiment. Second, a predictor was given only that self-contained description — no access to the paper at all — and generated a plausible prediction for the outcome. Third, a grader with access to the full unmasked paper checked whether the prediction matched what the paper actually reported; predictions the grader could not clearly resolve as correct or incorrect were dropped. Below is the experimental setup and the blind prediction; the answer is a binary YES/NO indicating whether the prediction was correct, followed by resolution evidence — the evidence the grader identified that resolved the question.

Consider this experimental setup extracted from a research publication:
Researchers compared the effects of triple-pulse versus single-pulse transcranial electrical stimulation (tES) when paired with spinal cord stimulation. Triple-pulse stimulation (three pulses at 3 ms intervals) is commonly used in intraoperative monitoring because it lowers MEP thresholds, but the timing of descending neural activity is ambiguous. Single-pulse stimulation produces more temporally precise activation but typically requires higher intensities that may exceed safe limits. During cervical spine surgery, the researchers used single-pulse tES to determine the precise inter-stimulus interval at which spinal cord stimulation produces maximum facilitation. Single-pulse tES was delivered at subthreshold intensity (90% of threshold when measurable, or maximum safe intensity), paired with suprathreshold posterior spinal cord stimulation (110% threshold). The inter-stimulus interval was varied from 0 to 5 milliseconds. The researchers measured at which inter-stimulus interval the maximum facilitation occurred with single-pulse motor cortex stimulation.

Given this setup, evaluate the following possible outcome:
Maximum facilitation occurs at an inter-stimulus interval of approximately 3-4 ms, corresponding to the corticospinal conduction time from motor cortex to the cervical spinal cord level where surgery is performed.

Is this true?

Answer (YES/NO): YES